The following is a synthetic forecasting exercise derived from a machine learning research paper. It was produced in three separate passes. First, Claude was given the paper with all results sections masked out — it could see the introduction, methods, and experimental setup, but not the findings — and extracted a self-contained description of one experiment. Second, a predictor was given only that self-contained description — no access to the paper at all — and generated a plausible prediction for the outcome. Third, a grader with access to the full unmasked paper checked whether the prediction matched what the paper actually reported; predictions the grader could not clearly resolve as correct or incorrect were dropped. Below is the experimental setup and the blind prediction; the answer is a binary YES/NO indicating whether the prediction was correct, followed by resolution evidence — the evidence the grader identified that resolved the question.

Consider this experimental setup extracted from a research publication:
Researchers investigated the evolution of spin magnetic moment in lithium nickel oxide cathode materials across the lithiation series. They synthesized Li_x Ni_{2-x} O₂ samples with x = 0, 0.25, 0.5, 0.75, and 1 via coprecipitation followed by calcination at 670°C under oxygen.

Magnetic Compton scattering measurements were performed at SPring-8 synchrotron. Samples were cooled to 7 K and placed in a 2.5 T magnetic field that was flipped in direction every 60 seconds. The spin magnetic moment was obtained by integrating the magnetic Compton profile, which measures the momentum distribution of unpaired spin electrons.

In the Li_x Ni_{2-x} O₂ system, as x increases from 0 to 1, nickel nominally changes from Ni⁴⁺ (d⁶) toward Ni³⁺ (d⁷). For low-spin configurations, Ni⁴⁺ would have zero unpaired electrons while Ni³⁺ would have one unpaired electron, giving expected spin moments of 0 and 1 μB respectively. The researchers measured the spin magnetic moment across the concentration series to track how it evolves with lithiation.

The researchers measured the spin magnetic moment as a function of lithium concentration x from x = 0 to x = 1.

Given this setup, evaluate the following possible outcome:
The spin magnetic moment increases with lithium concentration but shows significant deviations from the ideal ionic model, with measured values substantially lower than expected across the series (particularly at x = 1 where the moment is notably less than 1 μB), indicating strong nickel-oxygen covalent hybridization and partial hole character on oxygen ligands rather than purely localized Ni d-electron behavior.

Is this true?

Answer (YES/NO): NO